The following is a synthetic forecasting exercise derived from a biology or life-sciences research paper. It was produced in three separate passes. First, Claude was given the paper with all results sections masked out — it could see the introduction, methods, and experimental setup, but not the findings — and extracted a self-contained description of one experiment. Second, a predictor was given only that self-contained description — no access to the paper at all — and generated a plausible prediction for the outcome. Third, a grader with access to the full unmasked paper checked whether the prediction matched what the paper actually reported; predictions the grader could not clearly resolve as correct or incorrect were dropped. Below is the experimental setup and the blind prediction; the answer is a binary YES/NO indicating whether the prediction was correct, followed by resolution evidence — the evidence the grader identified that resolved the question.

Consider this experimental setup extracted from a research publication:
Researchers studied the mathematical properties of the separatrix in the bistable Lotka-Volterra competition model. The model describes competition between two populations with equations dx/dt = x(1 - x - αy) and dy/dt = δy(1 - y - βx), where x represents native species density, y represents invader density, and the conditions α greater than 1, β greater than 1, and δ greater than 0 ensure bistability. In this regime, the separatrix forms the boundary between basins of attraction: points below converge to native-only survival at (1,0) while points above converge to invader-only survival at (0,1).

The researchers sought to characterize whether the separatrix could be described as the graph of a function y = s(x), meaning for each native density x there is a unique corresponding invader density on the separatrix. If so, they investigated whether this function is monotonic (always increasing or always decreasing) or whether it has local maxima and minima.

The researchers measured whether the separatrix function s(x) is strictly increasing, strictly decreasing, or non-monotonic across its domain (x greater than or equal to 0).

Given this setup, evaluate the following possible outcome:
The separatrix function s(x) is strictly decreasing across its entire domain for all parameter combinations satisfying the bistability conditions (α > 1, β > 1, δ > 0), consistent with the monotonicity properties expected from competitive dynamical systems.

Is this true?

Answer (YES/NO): NO